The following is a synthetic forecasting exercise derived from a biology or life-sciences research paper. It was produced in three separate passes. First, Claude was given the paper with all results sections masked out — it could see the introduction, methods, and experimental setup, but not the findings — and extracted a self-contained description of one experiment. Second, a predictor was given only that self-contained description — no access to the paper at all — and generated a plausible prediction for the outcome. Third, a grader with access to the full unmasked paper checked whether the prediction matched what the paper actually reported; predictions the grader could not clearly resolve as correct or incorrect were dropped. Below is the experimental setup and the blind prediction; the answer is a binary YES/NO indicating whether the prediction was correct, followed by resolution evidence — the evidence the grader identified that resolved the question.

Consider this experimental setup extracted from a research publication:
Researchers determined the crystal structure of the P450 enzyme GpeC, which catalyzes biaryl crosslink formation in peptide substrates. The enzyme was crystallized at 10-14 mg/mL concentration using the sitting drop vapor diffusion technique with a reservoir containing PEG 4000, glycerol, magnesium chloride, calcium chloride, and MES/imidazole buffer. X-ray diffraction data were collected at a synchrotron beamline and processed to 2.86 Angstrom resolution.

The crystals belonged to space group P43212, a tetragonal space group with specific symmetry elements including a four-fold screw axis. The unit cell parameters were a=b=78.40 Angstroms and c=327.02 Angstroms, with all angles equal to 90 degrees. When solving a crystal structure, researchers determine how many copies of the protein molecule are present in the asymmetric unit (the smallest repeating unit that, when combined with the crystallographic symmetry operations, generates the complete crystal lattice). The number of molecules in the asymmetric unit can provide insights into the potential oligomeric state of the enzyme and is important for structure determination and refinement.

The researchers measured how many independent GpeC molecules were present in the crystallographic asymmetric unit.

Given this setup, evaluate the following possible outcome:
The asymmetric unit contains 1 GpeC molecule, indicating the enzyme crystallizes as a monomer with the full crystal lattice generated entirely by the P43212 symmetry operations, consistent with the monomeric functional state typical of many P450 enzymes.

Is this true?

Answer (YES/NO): NO